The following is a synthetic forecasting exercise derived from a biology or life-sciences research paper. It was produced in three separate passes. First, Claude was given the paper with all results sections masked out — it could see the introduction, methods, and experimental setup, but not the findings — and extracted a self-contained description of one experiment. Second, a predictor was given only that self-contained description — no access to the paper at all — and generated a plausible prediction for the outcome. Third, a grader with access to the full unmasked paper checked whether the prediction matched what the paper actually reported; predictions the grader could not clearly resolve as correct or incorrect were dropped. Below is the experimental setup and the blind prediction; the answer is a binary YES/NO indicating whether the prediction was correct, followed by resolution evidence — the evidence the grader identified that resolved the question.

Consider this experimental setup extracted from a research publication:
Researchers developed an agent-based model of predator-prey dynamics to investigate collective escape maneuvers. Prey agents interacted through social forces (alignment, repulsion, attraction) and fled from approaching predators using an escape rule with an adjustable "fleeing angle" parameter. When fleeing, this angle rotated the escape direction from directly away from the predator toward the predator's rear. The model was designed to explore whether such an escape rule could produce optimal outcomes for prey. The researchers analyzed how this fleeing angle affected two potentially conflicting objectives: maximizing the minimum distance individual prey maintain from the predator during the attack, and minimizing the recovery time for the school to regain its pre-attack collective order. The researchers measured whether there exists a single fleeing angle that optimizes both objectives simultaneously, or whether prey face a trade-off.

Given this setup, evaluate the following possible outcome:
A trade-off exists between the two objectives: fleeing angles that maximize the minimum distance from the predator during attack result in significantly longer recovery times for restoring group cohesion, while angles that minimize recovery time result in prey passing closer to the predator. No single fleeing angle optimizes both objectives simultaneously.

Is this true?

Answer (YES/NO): YES